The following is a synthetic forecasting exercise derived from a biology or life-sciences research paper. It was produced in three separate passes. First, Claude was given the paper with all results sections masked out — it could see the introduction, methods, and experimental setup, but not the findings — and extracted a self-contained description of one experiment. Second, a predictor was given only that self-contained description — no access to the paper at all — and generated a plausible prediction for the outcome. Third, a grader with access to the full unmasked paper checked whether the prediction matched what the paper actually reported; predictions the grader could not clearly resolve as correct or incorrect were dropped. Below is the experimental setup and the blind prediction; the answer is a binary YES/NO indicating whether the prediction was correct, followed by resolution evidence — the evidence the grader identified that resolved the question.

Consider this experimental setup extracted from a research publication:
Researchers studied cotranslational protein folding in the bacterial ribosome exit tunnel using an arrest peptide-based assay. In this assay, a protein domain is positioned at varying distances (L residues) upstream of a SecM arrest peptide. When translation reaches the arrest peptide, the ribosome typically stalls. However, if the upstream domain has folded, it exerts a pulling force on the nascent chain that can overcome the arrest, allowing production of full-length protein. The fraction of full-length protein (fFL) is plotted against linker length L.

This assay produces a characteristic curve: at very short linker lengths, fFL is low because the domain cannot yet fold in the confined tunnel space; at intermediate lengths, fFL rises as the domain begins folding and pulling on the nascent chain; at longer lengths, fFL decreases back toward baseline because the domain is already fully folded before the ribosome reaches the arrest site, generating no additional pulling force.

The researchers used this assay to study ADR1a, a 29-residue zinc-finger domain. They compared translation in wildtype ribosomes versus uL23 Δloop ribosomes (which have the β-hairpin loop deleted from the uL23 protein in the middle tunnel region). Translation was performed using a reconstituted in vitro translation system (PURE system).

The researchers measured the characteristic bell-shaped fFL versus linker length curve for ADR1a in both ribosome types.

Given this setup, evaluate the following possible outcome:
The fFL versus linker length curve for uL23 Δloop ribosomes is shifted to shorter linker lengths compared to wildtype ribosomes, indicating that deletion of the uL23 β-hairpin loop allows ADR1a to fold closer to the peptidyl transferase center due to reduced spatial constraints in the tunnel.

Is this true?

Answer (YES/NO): YES